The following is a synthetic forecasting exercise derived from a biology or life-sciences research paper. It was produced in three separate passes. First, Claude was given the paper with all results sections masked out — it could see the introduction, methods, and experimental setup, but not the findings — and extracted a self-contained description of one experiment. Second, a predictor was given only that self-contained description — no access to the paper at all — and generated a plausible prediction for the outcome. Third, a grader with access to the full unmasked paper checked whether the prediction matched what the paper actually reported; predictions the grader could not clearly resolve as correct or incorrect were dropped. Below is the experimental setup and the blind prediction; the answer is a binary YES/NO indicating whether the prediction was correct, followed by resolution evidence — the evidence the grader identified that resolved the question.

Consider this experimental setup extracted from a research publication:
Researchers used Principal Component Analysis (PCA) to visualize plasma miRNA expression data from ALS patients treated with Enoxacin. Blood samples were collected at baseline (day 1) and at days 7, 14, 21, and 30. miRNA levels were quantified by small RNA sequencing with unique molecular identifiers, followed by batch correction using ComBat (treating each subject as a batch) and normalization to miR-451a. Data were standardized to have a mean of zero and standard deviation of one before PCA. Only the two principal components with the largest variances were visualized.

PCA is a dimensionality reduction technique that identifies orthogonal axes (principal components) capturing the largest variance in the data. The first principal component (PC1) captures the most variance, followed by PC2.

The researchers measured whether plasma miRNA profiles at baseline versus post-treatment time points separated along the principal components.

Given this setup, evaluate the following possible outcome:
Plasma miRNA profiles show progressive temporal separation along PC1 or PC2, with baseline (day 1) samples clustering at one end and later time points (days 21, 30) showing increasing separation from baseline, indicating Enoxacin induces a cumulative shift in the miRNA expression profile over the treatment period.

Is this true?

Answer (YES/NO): NO